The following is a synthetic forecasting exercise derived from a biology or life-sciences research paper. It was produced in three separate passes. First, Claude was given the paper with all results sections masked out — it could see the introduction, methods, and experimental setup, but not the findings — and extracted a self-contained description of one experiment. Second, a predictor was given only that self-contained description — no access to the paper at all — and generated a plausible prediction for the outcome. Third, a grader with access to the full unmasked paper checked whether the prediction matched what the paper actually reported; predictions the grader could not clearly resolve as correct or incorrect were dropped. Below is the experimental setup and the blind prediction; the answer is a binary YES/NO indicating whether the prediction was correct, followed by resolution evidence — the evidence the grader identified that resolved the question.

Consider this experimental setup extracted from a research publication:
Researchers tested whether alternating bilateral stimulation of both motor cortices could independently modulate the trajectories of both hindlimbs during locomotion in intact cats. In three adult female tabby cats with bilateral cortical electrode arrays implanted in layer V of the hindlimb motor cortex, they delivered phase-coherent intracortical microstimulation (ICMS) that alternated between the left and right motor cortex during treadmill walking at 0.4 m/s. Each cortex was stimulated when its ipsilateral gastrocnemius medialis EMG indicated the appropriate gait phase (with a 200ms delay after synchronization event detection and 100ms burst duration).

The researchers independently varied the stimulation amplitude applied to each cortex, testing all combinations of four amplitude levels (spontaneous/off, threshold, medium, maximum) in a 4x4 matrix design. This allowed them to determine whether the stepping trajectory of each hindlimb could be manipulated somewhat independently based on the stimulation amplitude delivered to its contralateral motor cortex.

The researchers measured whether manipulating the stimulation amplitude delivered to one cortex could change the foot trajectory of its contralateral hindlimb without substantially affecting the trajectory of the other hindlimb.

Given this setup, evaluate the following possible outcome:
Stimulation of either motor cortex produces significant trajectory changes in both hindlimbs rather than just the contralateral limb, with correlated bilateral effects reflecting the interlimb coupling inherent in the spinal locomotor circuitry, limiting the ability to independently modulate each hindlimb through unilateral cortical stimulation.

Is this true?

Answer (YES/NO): NO